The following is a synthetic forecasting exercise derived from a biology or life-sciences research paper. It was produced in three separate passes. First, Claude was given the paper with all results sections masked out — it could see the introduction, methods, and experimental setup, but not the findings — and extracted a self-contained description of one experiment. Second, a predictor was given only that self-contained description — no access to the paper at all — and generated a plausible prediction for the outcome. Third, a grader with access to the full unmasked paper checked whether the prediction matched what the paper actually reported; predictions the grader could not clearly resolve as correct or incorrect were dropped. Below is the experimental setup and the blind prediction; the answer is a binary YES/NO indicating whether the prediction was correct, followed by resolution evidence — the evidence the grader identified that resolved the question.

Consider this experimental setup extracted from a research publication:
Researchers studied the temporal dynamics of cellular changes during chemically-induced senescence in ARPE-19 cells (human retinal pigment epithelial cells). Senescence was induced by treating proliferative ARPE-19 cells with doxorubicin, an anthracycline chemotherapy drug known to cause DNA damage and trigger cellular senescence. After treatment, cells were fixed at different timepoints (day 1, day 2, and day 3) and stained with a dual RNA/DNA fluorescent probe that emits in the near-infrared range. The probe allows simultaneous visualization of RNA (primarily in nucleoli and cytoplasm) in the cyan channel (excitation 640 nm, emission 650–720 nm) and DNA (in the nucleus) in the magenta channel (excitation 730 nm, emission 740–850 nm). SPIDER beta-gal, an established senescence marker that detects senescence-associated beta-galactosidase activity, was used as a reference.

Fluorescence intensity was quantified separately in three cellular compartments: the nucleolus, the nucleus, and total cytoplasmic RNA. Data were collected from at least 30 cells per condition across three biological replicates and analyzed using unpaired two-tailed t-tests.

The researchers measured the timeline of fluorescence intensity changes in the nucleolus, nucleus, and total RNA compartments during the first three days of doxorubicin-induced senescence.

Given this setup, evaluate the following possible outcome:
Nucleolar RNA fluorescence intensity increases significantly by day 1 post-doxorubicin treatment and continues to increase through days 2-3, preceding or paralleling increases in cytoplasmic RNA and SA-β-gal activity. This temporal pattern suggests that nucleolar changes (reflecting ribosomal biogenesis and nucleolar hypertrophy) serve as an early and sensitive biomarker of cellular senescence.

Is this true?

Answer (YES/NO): NO